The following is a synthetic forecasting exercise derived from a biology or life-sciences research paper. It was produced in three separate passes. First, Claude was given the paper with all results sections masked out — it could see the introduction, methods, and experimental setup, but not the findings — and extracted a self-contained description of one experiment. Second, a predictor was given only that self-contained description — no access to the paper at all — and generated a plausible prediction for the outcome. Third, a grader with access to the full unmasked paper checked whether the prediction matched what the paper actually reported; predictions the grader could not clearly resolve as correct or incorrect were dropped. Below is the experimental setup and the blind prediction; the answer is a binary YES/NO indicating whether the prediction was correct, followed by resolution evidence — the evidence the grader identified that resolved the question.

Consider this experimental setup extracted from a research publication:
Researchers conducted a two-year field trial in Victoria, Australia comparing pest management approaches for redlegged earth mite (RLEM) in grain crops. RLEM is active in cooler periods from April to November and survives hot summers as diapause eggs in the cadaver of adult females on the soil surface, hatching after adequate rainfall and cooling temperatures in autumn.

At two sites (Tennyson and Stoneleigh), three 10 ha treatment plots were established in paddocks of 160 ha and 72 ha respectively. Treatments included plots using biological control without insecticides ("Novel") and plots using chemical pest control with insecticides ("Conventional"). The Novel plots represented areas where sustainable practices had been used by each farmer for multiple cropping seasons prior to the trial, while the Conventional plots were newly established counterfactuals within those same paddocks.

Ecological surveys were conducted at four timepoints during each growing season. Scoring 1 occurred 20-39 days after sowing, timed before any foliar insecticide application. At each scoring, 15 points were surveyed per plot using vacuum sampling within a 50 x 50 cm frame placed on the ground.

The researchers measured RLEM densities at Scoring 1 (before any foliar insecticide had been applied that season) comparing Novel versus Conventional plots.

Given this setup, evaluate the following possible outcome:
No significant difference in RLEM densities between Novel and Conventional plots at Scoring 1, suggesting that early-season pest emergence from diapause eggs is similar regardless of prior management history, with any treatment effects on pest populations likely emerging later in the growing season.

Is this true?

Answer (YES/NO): NO